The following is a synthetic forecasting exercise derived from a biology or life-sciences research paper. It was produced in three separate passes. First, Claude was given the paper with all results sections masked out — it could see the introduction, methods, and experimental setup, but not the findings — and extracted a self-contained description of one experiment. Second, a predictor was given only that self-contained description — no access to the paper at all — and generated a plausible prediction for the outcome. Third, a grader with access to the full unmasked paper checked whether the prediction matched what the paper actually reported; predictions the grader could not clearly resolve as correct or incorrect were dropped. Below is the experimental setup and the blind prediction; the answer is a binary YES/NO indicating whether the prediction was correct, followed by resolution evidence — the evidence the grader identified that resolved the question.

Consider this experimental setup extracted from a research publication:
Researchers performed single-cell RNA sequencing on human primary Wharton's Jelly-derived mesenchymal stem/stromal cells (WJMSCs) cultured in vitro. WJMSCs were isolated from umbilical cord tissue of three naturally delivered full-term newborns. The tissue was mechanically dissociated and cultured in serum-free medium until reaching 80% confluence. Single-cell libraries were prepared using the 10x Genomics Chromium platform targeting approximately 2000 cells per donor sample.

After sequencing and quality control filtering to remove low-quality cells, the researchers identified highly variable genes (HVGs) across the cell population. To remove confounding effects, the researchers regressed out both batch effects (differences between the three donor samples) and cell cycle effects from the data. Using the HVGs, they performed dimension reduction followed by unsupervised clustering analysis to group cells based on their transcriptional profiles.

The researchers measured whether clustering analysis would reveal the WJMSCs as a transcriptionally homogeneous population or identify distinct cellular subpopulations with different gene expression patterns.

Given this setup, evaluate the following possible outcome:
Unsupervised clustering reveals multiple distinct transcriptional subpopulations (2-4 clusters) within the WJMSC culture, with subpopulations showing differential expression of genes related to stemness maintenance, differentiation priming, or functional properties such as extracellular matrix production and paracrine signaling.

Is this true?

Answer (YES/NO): NO